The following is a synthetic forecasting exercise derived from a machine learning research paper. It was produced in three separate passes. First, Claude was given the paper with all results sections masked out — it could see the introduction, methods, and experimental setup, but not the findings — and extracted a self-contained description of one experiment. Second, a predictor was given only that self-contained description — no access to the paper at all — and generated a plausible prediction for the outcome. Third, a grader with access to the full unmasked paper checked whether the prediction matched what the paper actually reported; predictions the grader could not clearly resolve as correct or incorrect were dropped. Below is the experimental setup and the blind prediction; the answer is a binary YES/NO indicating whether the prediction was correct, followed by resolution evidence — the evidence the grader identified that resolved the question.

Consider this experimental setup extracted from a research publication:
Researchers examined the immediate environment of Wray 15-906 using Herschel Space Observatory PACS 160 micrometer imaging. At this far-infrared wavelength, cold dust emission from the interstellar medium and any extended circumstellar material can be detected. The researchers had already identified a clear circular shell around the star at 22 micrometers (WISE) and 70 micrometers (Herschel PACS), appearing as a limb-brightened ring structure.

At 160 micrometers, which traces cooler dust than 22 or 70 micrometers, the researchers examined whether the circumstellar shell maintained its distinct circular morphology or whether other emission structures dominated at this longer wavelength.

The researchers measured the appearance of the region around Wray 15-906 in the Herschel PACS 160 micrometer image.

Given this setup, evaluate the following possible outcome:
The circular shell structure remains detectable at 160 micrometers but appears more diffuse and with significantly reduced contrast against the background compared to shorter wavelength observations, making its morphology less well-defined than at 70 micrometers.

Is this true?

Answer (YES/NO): NO